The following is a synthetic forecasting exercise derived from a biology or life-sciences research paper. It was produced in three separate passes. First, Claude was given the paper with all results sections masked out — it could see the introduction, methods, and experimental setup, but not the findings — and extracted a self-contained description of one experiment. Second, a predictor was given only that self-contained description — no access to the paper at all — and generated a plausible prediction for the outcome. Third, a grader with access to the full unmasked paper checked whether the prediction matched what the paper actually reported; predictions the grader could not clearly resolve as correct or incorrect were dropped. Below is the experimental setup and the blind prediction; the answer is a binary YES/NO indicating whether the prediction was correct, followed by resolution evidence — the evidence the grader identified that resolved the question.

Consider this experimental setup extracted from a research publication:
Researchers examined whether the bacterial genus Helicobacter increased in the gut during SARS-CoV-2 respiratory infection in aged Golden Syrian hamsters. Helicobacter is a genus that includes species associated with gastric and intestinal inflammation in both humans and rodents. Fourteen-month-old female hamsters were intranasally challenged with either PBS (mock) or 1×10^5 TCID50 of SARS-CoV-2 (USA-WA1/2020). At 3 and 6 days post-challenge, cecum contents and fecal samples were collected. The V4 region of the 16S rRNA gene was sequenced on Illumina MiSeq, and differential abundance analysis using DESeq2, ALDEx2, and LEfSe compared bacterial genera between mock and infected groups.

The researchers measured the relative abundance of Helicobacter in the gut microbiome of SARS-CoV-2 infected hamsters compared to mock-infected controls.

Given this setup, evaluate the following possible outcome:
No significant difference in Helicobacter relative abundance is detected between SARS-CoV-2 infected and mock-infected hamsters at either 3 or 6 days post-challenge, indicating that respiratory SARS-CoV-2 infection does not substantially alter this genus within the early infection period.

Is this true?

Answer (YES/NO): YES